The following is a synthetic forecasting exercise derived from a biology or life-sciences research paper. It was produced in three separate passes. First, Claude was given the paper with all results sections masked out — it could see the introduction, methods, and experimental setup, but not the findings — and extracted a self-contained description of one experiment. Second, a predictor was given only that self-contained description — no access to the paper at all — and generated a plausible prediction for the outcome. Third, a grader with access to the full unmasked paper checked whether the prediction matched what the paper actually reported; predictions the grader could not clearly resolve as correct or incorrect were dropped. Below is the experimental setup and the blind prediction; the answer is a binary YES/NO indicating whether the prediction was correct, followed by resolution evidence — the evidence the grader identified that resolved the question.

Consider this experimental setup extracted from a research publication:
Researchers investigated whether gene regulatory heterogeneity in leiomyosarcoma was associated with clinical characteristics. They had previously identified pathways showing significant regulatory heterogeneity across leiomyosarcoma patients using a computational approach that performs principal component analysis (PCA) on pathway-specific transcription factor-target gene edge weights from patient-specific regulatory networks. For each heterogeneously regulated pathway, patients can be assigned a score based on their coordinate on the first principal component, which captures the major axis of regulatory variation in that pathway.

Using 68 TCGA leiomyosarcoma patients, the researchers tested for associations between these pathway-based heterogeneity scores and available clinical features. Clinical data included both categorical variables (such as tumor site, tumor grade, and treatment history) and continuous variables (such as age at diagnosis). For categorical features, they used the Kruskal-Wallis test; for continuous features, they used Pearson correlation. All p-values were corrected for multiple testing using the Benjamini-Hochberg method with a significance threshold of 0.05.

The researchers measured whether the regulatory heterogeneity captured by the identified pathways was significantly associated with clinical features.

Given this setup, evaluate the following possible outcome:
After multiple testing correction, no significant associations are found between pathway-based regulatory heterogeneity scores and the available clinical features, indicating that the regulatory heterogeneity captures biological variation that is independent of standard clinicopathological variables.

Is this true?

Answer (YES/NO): YES